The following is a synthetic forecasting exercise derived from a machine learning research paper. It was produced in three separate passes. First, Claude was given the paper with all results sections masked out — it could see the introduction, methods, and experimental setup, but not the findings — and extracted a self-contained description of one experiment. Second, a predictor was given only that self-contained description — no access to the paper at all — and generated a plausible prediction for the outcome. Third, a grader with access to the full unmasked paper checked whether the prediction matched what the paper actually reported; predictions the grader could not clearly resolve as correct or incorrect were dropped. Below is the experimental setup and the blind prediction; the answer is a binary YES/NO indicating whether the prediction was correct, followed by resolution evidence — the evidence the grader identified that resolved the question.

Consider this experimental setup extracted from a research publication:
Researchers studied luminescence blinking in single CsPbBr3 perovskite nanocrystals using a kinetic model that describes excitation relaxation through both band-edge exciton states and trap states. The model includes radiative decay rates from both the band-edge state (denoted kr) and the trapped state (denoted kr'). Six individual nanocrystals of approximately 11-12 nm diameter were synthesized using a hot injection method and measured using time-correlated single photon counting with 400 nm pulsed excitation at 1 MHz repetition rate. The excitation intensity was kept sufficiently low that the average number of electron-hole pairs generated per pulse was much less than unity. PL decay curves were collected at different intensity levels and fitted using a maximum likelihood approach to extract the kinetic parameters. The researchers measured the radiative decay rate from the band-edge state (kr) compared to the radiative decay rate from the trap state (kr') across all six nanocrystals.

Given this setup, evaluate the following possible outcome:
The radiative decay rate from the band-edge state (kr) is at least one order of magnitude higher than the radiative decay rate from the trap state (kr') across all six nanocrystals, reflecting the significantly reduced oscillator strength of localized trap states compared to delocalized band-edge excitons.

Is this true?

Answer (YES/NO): NO